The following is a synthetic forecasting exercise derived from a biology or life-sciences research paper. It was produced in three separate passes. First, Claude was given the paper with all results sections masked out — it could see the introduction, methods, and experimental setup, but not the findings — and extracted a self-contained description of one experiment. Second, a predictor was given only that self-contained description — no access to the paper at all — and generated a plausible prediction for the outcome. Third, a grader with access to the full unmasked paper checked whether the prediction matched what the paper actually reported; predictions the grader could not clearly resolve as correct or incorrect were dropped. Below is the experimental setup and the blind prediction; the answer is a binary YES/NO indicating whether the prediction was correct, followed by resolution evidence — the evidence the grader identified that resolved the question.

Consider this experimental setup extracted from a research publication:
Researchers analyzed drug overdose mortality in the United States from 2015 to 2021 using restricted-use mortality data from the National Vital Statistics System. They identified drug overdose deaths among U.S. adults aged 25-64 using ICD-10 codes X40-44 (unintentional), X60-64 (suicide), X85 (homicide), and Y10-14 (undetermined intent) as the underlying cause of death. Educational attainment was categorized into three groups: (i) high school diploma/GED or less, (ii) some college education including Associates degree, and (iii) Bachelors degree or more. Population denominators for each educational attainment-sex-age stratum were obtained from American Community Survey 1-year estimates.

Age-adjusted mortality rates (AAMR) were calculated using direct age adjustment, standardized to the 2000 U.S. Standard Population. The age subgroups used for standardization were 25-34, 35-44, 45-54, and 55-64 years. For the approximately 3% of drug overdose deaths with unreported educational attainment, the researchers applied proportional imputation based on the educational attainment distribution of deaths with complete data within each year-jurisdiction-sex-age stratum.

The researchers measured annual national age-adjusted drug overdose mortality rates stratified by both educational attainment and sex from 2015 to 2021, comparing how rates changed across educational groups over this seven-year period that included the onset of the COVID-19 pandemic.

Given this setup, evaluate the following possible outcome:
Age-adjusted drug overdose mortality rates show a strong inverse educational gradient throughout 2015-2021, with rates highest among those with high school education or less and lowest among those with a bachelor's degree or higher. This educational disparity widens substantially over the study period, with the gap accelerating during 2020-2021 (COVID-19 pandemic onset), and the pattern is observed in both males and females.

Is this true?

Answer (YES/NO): YES